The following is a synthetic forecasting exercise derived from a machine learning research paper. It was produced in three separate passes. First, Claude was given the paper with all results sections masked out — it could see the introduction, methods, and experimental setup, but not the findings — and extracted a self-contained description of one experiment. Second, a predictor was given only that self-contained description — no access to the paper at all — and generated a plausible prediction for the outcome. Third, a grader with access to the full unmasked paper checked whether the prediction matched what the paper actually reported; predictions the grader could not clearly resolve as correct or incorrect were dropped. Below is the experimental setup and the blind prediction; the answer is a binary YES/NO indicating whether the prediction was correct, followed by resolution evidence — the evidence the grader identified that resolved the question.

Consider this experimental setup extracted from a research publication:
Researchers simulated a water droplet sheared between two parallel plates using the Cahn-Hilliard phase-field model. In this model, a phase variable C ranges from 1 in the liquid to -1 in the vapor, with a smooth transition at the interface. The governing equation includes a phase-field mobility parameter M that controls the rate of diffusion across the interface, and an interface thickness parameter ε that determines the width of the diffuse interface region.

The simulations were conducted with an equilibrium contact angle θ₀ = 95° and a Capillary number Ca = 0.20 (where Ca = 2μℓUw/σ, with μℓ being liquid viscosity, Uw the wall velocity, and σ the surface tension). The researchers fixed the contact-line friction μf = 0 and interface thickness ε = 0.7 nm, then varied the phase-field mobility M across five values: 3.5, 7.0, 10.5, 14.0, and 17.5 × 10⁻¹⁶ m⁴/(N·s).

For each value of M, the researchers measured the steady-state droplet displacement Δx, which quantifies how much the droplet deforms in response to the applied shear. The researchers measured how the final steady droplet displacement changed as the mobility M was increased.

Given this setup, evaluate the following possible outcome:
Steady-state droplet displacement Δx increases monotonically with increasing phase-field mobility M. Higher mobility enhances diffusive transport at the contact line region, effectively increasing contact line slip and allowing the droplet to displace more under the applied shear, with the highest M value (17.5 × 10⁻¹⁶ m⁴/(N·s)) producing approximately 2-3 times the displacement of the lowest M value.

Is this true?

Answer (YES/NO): NO